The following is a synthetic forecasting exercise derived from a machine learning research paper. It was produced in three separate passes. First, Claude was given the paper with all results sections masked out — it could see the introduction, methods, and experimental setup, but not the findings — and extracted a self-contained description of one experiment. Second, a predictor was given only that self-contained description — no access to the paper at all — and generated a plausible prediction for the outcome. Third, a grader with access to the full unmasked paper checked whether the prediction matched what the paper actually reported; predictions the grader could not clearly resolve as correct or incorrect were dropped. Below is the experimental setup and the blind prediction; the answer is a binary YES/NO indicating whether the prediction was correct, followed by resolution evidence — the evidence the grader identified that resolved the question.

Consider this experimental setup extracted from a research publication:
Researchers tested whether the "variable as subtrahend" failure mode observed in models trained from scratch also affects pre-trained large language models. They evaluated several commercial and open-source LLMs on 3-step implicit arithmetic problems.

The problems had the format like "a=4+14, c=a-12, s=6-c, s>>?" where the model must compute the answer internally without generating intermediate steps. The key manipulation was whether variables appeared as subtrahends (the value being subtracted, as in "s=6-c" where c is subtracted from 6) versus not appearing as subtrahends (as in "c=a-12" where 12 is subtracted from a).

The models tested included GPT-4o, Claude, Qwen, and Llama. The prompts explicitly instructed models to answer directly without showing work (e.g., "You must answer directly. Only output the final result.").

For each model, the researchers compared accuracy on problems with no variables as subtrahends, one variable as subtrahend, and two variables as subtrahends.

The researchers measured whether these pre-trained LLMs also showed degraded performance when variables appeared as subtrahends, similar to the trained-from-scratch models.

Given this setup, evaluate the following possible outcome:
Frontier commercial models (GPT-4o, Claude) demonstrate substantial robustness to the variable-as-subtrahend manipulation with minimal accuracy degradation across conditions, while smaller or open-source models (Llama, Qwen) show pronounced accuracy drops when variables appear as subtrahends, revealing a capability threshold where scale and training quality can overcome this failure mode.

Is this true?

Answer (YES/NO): NO